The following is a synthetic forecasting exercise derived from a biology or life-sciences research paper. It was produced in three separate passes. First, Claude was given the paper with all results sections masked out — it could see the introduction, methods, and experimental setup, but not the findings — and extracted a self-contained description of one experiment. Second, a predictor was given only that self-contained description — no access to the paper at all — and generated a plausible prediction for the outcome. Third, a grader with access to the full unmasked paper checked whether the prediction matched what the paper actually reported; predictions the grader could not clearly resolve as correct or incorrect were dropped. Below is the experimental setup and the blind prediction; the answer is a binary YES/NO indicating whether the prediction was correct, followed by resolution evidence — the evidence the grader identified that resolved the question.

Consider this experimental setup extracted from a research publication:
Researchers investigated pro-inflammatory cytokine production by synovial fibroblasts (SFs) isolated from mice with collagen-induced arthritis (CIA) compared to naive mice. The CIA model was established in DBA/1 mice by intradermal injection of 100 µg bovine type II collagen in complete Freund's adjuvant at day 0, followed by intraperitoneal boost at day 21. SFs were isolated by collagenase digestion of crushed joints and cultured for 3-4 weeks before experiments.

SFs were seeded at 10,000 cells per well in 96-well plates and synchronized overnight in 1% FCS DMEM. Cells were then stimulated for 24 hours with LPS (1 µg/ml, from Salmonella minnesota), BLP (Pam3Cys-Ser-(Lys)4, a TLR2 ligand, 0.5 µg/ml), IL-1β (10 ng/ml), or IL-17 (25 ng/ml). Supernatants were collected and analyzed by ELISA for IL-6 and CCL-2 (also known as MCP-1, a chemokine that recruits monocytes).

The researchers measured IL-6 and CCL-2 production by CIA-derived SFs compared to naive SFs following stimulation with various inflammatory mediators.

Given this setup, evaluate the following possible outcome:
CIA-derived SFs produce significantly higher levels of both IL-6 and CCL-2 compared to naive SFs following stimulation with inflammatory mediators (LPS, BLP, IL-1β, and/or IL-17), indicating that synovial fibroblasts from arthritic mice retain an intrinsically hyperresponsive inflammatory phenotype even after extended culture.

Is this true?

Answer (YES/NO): YES